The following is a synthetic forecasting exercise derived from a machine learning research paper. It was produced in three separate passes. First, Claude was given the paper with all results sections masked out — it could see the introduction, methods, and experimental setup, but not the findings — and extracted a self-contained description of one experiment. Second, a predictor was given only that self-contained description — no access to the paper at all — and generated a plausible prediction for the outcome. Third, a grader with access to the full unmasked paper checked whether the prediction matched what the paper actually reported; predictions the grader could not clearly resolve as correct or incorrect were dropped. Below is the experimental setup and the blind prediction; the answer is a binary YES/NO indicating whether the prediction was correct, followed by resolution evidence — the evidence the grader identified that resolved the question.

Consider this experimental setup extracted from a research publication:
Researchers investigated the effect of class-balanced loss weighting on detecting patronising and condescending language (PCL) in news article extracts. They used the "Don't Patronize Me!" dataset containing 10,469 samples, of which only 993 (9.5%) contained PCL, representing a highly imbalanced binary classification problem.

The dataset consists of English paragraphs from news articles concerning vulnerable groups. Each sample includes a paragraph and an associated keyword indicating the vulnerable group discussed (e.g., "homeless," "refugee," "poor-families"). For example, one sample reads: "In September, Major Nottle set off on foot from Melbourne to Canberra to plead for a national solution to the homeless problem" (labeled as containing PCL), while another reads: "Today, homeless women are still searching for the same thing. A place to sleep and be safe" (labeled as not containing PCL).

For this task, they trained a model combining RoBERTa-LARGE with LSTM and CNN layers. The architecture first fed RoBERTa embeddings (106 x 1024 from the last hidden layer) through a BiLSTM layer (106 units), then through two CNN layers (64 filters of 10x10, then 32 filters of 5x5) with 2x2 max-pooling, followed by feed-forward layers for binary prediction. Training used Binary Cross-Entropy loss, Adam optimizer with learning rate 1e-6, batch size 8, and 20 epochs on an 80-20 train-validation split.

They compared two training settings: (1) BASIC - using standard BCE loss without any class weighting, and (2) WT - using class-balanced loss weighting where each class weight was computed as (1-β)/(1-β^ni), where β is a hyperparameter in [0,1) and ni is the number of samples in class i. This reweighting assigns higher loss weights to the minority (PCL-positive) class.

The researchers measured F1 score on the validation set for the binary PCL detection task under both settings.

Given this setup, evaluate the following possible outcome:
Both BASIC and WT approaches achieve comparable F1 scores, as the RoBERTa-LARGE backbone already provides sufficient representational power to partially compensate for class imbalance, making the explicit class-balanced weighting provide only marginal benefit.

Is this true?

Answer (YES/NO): NO